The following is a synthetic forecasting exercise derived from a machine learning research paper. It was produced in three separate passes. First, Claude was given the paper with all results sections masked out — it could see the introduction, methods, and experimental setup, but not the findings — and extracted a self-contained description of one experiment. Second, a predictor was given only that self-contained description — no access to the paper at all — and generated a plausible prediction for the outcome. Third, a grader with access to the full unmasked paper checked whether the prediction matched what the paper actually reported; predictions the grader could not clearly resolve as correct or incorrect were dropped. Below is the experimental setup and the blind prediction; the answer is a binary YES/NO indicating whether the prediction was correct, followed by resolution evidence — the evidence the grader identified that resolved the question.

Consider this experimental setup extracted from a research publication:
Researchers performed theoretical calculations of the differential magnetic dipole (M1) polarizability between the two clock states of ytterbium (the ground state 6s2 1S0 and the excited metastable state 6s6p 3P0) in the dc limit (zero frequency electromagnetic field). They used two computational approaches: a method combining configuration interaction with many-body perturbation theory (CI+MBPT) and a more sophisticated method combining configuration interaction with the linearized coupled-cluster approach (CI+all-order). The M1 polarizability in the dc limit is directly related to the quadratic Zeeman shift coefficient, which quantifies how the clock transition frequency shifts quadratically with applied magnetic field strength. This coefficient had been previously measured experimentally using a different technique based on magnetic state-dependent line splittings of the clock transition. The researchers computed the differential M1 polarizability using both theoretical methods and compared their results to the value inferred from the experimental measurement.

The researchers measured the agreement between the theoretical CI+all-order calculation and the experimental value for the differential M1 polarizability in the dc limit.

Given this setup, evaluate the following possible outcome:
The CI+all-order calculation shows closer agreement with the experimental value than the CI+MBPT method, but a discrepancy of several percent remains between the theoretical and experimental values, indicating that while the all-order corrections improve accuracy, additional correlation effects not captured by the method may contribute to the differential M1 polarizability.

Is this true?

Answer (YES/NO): NO